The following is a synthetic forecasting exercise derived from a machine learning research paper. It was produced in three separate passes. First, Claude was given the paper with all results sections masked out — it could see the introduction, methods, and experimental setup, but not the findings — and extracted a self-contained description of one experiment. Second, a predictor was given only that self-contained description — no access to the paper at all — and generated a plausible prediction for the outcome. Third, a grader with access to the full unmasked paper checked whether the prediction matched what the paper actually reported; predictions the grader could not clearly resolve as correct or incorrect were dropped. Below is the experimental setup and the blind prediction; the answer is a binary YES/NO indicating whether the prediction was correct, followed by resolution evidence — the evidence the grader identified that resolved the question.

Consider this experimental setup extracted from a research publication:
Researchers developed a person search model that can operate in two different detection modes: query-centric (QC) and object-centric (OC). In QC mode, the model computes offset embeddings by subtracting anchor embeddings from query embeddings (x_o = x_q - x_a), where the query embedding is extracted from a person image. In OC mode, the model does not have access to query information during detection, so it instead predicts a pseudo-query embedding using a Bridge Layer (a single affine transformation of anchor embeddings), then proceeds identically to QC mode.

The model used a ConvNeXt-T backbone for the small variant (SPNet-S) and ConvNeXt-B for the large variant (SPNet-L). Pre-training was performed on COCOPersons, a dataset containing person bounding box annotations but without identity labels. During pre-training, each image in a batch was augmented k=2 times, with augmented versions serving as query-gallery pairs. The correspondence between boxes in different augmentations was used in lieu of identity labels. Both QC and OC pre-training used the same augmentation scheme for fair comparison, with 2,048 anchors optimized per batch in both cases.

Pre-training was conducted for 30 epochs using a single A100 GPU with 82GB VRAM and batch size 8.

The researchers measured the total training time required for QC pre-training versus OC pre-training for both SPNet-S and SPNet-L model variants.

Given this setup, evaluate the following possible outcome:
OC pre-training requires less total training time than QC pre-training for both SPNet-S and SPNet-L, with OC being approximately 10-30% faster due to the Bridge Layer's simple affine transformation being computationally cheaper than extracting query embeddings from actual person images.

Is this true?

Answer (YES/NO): YES